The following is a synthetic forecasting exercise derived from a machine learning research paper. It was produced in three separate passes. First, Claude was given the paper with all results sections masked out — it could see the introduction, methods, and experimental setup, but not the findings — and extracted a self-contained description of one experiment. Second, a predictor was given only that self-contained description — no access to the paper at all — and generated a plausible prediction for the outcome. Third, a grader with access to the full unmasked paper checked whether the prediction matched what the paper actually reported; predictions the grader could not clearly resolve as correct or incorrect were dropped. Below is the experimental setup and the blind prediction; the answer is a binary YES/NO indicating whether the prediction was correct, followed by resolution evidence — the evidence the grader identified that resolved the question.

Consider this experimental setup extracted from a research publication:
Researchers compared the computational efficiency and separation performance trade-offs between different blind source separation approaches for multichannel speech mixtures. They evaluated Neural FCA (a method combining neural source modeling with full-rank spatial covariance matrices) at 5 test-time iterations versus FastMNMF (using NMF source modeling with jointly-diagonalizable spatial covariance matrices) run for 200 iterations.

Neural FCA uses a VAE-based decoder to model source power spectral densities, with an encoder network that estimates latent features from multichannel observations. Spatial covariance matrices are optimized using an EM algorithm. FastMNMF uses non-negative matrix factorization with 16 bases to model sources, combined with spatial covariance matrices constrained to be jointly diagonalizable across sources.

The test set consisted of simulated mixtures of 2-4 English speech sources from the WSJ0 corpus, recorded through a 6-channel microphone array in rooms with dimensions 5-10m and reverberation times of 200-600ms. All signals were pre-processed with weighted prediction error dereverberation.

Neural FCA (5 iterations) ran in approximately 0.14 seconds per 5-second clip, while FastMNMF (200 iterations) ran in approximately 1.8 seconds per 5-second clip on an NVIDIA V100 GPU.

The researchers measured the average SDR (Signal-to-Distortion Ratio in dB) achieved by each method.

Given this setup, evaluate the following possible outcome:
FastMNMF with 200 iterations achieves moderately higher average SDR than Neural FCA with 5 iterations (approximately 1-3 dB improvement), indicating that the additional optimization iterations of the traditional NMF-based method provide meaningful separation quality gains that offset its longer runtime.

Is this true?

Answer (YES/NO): YES